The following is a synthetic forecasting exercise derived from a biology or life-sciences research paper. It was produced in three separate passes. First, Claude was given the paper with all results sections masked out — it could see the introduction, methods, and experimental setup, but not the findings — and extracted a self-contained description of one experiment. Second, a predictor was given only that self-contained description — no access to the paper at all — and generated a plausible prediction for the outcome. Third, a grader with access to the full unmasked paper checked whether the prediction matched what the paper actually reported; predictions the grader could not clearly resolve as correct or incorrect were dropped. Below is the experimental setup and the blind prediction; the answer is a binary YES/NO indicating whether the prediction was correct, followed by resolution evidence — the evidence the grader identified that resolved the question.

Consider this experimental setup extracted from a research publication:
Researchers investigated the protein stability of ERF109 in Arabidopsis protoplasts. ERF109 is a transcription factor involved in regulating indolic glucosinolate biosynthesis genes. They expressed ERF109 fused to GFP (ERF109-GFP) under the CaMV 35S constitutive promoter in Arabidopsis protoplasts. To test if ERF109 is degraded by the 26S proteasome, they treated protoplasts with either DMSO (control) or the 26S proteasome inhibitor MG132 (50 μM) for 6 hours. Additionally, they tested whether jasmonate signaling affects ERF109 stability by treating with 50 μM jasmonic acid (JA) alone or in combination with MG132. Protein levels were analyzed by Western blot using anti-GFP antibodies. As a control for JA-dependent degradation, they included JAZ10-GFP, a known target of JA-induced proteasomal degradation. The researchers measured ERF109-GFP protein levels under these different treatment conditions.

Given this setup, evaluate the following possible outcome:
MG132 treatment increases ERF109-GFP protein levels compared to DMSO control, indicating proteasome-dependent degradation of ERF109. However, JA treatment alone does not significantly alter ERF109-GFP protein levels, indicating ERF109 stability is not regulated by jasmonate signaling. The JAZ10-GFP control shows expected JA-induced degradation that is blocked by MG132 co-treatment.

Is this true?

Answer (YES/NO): NO